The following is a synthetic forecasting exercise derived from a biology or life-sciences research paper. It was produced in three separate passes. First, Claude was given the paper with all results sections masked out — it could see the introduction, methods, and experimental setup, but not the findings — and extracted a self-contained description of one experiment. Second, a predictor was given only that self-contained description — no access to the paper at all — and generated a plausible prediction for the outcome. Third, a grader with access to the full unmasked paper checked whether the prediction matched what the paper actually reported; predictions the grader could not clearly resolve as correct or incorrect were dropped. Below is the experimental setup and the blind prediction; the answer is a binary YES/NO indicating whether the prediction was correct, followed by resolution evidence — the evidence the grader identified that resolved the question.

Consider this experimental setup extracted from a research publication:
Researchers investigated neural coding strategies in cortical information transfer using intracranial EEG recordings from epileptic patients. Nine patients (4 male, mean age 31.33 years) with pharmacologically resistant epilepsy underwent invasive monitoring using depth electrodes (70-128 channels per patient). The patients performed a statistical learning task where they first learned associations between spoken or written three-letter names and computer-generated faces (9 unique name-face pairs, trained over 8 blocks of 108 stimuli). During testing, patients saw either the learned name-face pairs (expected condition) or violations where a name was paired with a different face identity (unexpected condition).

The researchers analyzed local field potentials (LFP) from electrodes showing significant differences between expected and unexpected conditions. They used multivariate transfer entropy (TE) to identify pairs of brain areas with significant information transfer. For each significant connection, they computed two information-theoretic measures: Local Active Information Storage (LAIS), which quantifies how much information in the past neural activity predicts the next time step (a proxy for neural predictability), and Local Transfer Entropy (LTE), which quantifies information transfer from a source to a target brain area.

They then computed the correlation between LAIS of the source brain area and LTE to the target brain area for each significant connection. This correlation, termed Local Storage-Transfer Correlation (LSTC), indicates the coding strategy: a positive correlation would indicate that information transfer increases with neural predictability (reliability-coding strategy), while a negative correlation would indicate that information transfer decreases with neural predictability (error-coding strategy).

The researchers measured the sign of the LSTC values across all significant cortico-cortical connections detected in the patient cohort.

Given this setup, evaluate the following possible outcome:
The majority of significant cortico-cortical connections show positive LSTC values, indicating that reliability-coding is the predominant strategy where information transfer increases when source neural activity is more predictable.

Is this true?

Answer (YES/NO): YES